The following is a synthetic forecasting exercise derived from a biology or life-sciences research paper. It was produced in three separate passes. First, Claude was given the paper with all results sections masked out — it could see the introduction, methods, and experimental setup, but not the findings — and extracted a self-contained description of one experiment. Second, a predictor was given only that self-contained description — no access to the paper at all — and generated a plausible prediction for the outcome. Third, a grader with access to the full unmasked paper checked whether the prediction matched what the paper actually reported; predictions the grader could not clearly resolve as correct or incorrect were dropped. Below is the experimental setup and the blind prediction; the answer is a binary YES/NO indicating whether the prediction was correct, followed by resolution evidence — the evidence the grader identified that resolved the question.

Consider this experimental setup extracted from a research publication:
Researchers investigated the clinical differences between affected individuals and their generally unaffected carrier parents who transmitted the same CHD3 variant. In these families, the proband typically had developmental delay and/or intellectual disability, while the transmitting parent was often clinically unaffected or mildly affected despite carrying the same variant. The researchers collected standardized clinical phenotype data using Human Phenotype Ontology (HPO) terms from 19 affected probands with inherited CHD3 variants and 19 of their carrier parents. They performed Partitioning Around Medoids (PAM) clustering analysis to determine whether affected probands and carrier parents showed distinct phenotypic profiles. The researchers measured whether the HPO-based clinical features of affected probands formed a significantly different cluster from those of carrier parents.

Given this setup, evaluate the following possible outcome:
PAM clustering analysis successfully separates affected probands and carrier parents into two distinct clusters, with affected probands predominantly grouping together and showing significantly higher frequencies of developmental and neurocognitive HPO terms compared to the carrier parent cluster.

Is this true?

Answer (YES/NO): YES